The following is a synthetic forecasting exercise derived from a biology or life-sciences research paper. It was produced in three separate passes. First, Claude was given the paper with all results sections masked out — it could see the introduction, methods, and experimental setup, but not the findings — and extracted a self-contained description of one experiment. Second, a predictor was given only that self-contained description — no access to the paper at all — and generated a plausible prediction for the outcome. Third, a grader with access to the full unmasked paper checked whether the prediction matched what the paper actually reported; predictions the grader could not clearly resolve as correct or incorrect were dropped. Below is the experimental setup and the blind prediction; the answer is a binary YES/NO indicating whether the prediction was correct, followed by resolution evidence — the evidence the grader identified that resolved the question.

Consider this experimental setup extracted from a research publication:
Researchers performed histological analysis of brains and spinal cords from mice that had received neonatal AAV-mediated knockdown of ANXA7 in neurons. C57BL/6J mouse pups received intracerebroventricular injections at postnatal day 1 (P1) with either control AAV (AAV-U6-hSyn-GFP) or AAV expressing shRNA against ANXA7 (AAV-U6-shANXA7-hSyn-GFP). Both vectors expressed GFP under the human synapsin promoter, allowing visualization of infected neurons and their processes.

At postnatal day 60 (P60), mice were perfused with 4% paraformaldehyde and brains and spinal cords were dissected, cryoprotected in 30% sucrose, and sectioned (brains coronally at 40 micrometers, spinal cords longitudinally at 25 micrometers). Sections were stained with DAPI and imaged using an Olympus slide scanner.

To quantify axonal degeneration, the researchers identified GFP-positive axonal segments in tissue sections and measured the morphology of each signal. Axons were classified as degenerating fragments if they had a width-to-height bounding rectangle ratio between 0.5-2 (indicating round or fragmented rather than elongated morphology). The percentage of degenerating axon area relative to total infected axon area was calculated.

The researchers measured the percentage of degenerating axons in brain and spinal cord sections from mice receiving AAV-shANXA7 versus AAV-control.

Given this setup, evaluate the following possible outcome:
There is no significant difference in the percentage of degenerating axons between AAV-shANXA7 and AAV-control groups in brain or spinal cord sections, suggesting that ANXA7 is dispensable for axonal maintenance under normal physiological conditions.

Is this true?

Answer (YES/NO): NO